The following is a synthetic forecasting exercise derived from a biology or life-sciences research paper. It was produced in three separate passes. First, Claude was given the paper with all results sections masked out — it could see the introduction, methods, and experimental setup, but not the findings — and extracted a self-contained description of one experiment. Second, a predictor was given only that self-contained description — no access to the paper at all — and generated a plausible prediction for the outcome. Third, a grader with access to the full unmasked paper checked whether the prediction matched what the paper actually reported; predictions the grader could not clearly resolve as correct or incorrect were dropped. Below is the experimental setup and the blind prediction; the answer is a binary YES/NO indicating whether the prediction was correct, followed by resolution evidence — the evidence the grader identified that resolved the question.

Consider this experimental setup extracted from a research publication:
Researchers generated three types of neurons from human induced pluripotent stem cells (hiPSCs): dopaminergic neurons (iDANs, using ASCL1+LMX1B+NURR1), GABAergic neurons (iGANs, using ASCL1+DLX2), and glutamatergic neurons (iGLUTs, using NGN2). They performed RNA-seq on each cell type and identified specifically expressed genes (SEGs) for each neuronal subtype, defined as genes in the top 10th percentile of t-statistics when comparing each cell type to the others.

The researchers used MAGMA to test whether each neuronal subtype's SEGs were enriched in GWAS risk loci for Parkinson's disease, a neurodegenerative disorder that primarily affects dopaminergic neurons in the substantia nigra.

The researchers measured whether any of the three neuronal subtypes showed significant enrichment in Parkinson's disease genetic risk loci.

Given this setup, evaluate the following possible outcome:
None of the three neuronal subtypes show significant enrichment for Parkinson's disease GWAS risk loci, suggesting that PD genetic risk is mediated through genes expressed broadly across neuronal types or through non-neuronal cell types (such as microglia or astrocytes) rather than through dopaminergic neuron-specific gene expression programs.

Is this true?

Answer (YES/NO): YES